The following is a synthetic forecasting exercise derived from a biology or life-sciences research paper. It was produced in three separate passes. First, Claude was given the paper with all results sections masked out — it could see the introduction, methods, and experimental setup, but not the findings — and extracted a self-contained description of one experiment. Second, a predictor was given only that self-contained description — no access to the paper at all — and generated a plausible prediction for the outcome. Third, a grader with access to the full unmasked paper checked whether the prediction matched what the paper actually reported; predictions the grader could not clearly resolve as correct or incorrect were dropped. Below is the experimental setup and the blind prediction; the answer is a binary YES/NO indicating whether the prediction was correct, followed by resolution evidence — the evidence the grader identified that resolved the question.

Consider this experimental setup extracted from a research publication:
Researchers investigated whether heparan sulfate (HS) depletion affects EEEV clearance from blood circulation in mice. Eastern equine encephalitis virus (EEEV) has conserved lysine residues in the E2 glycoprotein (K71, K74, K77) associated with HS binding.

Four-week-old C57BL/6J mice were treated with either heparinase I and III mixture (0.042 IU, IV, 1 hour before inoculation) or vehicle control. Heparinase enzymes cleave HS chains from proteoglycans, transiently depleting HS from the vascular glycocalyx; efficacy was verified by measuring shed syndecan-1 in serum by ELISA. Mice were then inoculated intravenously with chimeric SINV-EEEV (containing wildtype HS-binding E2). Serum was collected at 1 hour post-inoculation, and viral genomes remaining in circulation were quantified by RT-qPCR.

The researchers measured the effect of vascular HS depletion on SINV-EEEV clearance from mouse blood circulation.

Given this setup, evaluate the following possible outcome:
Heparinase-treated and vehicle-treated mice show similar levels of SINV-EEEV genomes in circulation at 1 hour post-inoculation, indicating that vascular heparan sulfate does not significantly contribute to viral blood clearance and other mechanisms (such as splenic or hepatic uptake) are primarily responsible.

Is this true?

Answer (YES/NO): NO